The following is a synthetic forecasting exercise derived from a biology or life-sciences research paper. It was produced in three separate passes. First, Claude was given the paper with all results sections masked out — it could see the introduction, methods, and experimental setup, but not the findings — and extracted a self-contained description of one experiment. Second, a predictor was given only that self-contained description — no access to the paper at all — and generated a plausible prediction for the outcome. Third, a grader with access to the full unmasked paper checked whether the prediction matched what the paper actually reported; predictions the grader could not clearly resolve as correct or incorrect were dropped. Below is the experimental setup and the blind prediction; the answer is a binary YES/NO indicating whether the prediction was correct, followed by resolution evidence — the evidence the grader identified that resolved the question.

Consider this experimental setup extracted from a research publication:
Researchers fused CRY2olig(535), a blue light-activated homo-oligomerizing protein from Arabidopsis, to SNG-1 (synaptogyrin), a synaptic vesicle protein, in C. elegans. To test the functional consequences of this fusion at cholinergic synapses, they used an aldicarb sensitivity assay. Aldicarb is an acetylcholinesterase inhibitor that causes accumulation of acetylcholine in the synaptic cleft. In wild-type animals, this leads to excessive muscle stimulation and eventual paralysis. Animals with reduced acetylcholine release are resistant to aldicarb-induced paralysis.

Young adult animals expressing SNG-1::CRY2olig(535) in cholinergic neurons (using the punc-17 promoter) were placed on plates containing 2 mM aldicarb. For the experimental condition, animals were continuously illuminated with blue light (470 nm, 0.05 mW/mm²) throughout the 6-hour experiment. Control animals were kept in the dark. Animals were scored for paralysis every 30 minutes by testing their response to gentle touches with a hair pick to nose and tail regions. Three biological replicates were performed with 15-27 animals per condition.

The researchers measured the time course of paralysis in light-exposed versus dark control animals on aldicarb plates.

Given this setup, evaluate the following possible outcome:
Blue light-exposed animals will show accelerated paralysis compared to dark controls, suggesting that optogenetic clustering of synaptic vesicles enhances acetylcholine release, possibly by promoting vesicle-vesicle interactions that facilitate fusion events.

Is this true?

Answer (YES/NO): NO